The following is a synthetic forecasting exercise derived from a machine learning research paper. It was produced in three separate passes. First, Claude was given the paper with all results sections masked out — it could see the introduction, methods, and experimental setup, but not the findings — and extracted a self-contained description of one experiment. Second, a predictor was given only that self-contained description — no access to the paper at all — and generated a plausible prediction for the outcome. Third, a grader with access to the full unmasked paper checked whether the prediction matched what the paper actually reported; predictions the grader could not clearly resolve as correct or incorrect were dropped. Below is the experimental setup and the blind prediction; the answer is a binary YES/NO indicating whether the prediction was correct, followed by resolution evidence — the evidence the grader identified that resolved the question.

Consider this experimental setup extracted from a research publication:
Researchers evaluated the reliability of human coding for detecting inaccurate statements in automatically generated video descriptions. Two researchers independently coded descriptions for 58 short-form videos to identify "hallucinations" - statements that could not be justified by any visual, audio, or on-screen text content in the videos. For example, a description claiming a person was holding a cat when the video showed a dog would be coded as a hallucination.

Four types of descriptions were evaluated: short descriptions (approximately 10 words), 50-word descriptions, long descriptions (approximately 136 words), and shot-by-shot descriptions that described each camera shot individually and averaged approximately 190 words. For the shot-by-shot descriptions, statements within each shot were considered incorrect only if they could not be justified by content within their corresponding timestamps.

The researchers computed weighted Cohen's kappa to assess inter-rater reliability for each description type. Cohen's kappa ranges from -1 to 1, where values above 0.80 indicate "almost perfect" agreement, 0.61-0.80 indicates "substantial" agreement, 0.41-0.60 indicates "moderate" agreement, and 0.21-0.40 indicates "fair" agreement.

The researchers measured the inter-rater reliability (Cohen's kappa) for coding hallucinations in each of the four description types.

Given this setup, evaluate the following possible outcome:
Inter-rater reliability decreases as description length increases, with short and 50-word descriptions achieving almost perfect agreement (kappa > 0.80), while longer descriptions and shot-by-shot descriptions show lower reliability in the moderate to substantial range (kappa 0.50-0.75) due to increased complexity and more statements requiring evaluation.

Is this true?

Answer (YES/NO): NO